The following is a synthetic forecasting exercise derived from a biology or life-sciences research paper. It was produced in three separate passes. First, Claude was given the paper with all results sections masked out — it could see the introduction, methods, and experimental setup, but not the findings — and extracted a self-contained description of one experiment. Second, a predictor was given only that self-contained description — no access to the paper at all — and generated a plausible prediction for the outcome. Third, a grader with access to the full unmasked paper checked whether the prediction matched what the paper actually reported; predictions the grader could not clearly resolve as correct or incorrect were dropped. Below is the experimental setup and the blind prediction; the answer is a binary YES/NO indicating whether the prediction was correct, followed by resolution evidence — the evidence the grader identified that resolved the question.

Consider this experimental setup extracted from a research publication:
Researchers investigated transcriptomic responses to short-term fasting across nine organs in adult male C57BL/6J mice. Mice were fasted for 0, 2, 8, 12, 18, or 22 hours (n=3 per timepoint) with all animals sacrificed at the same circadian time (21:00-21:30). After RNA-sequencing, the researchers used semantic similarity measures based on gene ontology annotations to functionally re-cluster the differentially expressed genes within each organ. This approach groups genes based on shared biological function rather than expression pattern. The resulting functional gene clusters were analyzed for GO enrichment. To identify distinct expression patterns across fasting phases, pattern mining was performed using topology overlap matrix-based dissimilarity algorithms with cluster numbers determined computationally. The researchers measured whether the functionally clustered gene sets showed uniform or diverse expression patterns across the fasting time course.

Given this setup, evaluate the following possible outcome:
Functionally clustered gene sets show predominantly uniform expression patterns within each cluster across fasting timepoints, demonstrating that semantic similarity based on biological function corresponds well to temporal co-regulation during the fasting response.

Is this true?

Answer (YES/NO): YES